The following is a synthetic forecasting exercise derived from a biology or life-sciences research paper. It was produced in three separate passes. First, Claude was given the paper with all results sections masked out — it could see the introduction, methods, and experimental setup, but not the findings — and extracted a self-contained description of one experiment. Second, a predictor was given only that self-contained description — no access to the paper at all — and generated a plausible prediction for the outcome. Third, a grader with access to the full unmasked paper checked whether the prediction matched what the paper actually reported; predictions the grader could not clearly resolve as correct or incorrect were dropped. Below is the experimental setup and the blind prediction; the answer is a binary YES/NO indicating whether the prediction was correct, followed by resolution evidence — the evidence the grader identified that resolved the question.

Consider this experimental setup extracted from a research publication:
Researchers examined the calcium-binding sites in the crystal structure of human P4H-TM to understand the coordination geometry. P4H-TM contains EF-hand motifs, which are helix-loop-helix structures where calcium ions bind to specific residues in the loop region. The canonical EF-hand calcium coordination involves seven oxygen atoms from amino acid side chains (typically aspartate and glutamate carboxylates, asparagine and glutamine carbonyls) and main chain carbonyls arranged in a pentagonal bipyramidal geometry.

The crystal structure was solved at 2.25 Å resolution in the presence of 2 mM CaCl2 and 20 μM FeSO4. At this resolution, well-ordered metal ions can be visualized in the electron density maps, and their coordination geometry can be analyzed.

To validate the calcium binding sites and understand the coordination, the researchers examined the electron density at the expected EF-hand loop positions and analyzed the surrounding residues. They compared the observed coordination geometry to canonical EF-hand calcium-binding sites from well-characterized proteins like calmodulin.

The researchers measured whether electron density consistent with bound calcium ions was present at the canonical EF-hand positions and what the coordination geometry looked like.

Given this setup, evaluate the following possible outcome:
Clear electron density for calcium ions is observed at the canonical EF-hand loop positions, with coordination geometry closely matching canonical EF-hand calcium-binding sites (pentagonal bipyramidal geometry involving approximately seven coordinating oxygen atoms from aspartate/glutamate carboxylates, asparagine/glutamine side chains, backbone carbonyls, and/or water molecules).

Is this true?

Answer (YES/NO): YES